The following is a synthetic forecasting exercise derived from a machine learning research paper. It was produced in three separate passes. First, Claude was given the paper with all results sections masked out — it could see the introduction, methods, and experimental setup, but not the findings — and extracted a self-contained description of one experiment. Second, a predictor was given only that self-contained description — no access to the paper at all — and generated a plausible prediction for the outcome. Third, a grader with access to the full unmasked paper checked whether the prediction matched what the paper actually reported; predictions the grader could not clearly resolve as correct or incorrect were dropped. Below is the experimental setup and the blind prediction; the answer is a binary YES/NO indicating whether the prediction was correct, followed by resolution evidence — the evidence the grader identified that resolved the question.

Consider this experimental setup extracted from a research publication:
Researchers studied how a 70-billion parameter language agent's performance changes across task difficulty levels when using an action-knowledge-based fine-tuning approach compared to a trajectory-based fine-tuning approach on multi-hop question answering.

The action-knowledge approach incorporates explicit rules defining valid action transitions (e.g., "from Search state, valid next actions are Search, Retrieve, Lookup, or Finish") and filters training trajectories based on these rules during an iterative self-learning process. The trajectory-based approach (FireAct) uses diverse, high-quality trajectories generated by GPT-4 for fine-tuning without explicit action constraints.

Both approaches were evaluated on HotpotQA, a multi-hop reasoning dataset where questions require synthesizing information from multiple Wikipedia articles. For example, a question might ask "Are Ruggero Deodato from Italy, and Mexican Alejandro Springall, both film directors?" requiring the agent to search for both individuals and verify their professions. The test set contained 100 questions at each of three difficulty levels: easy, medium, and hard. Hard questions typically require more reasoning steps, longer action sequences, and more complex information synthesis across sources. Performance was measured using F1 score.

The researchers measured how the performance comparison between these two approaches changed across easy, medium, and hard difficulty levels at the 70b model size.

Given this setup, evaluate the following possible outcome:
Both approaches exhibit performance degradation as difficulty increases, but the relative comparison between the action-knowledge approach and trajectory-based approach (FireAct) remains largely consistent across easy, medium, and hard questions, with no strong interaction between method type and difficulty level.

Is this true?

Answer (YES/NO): NO